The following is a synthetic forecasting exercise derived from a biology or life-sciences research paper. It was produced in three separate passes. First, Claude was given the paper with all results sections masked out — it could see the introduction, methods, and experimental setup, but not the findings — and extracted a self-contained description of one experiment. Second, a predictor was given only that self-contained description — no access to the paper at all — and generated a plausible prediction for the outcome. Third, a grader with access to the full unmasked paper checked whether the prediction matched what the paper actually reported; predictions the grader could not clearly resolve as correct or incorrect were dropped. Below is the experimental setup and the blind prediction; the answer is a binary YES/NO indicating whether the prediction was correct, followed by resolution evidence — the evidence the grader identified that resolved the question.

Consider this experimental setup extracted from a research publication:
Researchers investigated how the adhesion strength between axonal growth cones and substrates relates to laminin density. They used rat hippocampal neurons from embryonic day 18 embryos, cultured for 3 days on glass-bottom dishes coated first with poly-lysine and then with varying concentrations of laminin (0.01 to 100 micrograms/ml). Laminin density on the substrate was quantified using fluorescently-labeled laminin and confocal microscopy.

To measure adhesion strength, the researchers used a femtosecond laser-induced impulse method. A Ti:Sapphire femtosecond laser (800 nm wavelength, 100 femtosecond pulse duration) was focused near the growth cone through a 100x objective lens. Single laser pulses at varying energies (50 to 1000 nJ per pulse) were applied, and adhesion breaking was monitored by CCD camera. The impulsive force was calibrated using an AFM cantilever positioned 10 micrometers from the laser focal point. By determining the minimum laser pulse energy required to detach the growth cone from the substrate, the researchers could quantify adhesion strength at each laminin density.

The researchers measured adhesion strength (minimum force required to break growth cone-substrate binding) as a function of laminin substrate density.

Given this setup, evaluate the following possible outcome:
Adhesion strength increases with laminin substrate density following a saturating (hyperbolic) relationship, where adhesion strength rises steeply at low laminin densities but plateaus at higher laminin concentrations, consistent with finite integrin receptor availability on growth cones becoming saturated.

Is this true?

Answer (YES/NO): NO